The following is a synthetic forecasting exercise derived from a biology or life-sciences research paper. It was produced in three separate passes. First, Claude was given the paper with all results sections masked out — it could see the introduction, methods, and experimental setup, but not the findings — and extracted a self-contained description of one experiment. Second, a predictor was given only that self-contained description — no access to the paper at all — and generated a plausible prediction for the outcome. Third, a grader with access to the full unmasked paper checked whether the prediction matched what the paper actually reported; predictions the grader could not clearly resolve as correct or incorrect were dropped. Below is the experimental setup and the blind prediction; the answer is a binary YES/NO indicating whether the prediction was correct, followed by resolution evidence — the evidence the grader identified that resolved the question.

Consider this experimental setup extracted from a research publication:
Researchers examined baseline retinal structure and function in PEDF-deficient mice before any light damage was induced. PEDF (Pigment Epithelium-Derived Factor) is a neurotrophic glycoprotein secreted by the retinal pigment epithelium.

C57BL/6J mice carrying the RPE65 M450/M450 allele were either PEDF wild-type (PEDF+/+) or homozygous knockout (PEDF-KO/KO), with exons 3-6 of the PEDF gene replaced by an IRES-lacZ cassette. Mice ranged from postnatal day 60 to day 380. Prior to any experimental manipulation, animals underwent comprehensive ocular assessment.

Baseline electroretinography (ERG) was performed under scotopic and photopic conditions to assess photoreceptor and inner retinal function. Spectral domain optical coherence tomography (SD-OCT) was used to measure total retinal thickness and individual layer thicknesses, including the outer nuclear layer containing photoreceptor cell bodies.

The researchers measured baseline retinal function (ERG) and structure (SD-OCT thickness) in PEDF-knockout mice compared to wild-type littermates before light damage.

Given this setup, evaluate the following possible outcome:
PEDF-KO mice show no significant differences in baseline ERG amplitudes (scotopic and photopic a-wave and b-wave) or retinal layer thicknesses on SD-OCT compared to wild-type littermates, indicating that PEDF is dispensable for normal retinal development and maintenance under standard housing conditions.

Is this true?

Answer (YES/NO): YES